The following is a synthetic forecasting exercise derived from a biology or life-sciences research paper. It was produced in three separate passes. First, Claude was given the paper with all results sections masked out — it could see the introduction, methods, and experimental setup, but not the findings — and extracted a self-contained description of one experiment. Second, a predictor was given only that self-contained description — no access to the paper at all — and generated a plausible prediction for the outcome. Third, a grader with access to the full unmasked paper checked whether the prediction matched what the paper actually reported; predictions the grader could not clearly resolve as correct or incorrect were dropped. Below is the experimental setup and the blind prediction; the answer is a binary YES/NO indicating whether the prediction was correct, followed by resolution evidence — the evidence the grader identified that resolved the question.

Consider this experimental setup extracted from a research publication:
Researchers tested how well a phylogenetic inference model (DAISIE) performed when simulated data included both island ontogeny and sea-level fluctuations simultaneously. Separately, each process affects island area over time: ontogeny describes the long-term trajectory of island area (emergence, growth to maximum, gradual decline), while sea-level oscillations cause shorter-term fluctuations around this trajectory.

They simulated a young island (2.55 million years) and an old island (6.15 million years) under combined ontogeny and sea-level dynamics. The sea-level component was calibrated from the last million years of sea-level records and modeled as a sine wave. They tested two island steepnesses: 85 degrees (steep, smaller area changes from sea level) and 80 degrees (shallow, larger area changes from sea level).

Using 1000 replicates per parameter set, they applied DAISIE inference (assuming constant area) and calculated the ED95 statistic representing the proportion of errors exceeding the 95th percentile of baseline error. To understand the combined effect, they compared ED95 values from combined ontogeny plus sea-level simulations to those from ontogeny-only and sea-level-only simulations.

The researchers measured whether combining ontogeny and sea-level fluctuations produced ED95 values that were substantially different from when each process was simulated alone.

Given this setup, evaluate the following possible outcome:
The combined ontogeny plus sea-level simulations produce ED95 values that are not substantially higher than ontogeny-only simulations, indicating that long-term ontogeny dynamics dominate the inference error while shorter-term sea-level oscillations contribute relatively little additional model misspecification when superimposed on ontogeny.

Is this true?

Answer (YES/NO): NO